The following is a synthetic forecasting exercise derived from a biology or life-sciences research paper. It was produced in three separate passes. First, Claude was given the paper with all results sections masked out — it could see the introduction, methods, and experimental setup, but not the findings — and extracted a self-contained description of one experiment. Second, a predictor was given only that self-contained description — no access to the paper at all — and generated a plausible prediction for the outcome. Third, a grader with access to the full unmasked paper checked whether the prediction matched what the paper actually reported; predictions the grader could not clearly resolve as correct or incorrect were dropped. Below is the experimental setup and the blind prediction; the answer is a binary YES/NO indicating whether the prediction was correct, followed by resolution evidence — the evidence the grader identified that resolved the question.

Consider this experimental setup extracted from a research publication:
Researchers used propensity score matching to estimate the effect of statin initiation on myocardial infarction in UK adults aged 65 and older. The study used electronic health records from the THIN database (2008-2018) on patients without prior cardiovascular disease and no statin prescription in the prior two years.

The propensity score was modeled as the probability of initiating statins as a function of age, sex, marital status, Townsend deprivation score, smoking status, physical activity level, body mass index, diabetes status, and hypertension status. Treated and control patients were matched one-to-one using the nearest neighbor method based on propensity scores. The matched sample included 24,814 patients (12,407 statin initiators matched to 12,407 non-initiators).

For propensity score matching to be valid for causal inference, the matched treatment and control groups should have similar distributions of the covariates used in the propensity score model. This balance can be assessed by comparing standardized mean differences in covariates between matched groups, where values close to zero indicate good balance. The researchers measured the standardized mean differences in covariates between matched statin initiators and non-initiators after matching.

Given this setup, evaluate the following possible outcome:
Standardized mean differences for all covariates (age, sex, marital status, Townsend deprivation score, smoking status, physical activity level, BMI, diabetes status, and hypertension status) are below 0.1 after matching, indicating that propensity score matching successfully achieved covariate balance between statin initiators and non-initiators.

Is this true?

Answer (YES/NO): YES